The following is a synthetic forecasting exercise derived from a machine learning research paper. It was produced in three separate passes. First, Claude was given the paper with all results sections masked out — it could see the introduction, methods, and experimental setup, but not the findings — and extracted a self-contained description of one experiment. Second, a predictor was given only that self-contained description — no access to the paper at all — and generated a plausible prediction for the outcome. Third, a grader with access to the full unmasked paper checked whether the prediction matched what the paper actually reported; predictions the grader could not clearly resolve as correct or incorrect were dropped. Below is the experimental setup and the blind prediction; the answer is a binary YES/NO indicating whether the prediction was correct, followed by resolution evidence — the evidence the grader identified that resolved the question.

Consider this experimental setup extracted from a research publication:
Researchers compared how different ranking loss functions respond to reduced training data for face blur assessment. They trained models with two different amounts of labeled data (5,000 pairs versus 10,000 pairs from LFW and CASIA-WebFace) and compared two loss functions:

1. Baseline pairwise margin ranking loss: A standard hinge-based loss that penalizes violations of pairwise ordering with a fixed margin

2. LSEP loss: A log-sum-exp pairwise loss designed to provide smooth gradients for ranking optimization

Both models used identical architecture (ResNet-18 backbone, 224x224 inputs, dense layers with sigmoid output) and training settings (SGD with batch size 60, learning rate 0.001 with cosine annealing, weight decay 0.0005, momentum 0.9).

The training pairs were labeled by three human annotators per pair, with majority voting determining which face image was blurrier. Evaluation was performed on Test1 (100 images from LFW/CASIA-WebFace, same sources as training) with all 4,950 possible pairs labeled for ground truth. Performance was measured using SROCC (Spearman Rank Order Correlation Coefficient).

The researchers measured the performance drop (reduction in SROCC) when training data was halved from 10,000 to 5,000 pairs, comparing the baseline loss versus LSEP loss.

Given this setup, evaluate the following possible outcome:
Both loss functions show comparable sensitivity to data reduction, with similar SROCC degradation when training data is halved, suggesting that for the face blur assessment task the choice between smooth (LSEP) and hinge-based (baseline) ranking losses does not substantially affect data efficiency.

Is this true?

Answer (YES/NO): NO